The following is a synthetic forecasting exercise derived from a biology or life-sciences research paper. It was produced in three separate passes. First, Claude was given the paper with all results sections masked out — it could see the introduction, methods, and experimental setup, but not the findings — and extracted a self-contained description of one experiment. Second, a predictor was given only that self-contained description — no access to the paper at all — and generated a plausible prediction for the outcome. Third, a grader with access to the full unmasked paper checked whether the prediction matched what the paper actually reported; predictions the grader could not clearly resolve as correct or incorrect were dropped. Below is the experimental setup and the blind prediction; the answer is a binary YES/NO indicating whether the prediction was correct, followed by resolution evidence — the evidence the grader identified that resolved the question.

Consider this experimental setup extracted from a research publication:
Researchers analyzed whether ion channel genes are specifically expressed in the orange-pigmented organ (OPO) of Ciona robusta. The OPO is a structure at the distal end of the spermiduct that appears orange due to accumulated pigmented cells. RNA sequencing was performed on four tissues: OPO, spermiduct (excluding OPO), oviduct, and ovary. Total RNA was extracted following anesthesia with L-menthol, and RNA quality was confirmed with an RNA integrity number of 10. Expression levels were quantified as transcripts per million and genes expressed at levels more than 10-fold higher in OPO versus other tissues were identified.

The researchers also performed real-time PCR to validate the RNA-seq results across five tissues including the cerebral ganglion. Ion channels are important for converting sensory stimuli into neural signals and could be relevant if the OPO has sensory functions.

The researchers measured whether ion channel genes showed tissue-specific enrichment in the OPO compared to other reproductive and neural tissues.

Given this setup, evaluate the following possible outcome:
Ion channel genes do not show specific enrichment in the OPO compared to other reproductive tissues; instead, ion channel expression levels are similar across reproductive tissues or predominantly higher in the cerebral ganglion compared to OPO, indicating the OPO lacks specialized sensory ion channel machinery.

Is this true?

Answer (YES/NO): NO